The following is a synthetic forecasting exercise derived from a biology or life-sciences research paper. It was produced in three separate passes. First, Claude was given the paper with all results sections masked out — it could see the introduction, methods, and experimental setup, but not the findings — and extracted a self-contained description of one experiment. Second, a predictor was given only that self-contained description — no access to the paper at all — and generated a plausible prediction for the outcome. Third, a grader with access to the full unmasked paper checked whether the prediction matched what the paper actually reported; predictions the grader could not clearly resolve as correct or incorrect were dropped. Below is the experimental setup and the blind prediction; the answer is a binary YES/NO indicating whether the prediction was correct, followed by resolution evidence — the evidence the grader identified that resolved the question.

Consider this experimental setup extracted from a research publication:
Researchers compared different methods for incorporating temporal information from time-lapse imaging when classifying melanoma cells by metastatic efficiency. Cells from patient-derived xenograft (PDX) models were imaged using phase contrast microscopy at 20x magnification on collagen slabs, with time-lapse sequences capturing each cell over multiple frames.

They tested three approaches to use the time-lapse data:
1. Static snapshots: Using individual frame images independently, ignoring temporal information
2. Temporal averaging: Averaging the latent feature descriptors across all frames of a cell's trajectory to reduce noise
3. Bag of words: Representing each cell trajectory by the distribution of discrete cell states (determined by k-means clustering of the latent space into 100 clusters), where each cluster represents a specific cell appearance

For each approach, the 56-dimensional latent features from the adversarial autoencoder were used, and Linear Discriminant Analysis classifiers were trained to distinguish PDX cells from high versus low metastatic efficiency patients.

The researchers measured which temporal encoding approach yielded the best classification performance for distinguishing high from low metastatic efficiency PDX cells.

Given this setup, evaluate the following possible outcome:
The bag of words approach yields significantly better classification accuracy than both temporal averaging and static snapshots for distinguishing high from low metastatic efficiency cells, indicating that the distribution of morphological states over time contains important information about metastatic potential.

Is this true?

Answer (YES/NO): NO